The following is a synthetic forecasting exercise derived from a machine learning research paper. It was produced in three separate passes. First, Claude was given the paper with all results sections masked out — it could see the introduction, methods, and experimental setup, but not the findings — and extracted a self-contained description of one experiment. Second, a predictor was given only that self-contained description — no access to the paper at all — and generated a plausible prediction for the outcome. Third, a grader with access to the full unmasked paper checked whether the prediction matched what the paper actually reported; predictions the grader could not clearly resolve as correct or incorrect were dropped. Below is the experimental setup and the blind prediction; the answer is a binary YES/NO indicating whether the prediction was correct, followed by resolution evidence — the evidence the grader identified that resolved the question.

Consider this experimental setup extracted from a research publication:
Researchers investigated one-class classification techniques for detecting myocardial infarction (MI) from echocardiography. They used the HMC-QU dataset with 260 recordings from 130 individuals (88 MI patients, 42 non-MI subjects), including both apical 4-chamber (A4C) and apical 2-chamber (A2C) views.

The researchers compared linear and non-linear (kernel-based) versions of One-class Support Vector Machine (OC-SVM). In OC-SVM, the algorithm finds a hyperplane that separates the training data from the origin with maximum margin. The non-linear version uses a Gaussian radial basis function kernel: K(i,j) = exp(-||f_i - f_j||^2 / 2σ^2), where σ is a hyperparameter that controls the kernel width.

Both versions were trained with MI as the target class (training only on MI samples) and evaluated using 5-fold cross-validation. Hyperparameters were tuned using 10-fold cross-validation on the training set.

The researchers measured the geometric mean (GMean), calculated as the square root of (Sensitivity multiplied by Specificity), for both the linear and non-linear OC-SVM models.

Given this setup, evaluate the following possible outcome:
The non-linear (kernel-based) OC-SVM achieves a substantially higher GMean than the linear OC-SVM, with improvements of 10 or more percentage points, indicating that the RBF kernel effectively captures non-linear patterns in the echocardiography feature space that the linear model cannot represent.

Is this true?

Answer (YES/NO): NO